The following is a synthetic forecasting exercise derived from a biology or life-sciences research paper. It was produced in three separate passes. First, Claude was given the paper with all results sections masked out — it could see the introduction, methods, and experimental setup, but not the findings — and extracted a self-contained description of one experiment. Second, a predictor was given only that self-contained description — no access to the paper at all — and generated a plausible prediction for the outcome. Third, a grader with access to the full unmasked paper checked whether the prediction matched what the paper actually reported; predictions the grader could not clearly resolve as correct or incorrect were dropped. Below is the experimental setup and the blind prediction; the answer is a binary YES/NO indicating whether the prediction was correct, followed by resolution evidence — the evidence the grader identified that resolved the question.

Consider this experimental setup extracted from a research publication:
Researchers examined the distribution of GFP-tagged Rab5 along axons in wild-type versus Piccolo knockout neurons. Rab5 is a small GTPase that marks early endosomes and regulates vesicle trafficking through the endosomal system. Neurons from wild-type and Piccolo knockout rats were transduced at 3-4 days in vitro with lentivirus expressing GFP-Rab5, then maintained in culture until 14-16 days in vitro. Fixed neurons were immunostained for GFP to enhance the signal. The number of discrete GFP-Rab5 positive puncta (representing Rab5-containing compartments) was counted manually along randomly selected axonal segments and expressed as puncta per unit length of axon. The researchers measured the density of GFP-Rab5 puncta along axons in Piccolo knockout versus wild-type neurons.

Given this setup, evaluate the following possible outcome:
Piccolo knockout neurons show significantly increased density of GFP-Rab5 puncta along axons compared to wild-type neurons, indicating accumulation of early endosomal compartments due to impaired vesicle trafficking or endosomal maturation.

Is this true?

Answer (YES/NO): YES